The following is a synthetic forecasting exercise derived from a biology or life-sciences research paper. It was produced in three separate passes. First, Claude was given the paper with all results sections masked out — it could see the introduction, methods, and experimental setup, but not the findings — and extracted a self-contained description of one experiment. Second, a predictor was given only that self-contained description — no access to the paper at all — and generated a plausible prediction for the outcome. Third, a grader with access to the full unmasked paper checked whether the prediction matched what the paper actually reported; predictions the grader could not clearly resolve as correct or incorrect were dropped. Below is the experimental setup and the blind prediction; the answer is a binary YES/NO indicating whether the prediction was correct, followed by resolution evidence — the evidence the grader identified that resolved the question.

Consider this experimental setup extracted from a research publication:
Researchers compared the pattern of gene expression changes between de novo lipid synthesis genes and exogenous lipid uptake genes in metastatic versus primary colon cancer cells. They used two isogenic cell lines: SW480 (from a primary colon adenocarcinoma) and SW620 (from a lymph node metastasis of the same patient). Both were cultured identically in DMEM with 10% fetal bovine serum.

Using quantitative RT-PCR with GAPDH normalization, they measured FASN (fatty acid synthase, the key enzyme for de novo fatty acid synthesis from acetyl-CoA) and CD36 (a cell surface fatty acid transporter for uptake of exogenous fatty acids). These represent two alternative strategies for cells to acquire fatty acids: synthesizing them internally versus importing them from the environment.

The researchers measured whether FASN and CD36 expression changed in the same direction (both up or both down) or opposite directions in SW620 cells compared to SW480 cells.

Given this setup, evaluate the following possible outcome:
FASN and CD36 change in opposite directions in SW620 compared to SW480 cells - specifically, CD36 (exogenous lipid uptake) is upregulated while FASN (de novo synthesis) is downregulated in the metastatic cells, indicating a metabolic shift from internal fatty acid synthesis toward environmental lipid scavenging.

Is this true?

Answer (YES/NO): NO